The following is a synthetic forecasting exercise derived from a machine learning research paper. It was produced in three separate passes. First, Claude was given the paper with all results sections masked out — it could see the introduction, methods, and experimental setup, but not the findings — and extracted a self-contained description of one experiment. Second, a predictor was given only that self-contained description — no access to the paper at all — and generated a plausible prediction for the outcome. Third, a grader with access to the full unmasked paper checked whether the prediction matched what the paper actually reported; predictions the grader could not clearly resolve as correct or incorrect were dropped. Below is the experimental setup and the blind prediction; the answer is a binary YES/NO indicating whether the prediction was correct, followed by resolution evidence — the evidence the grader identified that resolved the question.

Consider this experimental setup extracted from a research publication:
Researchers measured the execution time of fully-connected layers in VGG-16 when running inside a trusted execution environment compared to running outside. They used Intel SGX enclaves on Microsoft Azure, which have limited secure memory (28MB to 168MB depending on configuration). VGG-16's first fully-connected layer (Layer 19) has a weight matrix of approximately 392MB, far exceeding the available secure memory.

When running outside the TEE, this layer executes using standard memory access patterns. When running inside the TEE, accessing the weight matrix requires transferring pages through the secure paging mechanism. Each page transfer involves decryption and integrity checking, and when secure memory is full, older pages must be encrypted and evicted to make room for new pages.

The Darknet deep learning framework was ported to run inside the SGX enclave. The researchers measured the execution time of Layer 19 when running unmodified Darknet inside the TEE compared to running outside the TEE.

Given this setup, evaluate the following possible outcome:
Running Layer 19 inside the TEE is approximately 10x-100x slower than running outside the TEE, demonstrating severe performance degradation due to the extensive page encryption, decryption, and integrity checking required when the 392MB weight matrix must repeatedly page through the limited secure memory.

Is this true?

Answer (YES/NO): YES